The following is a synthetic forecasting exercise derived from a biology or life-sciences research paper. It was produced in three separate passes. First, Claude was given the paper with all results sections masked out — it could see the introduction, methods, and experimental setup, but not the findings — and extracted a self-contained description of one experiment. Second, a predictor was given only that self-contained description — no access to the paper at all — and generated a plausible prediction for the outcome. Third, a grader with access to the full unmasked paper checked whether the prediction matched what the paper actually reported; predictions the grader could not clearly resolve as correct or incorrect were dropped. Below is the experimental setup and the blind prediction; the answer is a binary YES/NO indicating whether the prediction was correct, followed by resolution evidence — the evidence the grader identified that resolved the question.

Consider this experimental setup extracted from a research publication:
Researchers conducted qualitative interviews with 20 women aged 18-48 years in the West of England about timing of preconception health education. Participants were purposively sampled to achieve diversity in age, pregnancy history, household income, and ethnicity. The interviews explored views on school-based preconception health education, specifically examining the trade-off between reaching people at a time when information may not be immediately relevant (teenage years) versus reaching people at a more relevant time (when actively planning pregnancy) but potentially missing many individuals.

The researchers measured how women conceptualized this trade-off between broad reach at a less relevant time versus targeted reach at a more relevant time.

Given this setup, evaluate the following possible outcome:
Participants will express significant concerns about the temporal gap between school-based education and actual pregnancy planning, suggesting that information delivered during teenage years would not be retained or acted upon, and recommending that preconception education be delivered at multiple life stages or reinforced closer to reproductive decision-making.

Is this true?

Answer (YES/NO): NO